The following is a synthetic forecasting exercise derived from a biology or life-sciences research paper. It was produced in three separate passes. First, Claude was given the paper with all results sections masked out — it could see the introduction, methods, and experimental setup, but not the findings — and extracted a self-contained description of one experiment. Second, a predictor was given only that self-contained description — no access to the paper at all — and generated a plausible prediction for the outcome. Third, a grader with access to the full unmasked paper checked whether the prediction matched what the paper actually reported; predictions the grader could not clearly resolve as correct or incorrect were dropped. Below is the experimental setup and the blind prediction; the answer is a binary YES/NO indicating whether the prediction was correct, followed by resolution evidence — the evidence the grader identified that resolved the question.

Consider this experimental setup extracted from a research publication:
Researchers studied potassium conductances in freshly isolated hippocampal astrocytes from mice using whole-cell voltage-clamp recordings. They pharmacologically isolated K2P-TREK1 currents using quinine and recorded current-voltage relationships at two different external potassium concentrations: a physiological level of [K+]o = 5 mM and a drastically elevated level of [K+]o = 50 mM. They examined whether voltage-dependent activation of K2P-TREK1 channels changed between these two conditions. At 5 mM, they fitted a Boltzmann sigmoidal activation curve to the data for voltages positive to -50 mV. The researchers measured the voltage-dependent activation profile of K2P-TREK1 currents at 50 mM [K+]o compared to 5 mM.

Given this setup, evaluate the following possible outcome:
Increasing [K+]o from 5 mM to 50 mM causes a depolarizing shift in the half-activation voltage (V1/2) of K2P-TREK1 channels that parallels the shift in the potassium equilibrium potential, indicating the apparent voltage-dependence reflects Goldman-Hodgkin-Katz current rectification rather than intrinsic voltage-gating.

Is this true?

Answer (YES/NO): NO